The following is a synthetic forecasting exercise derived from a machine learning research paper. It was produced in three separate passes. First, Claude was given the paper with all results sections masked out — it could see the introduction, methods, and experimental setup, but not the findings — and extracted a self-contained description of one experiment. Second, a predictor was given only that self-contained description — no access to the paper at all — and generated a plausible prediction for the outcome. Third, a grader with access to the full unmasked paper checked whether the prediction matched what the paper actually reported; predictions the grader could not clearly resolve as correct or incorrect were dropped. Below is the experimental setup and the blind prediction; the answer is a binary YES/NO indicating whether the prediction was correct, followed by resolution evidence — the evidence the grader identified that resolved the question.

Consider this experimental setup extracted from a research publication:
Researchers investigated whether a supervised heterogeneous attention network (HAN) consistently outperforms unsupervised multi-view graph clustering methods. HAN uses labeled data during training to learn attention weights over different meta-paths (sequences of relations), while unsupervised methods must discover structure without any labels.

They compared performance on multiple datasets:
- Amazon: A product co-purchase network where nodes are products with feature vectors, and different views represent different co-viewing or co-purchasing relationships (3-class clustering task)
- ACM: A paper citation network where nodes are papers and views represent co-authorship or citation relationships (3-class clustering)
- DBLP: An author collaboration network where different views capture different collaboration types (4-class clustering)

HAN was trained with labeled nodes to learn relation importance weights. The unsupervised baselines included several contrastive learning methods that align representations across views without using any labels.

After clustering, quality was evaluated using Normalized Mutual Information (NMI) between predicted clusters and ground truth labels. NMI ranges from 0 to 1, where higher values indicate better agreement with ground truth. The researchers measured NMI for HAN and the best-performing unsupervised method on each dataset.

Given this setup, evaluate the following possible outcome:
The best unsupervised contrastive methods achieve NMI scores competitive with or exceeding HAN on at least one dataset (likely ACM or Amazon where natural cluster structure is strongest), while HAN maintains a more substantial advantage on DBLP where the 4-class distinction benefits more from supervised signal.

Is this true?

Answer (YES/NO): NO